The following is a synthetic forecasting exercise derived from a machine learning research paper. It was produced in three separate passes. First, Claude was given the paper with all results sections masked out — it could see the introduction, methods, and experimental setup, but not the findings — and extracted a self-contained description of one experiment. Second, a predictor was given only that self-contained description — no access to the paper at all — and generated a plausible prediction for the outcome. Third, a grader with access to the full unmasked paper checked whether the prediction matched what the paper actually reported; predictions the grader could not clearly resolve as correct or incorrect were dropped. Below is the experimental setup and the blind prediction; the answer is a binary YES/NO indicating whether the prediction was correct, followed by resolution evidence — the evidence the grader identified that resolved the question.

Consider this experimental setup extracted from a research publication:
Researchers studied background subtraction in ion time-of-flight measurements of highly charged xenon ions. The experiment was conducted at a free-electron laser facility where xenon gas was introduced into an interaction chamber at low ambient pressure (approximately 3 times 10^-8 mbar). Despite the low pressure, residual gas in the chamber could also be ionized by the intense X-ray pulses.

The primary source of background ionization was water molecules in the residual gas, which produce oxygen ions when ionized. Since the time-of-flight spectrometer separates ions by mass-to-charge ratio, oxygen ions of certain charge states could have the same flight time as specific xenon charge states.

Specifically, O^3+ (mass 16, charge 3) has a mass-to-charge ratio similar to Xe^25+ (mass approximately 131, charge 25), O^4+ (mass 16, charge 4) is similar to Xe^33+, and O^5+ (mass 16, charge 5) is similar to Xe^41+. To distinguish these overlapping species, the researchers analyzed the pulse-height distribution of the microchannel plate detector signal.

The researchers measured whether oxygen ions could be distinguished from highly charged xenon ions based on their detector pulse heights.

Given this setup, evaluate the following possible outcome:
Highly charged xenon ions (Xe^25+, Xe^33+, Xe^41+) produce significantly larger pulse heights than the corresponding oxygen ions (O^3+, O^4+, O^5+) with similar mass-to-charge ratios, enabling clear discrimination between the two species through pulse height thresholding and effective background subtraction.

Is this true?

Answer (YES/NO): YES